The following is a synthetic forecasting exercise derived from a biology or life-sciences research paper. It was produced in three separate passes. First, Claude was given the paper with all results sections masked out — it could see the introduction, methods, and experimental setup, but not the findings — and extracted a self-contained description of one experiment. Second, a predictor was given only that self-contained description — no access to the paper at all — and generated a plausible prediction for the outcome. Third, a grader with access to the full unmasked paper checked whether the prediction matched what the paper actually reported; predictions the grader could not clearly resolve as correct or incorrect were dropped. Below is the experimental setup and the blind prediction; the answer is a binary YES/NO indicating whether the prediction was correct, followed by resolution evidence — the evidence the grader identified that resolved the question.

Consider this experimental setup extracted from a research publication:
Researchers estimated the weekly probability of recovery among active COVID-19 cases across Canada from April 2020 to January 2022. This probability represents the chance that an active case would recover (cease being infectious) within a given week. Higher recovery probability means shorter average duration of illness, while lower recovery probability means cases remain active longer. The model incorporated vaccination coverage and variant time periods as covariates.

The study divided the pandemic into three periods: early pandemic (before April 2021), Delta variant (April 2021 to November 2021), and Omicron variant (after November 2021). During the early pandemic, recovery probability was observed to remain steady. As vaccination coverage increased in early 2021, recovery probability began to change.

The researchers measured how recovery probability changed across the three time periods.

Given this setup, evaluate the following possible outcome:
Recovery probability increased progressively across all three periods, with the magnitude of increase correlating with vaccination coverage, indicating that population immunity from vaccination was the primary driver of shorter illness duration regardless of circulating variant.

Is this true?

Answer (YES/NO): NO